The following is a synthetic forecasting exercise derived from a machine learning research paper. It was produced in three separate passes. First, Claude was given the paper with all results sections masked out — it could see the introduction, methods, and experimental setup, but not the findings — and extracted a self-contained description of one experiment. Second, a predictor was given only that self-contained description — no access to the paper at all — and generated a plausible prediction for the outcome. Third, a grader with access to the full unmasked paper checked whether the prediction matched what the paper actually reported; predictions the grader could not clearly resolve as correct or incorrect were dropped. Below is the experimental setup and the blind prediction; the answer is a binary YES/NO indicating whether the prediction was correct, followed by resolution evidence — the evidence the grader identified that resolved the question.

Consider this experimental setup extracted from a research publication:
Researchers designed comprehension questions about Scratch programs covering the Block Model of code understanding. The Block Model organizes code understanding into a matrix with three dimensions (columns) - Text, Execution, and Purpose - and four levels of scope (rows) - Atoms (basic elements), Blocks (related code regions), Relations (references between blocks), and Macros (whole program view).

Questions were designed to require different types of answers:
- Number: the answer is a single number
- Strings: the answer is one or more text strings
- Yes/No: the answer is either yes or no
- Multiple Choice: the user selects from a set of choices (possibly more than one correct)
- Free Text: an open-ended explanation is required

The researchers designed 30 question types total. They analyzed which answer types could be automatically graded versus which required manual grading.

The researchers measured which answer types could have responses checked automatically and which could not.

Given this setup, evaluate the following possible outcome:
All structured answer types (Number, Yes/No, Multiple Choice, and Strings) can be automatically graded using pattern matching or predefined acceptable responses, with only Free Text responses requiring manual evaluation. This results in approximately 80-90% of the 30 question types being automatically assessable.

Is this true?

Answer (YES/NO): NO